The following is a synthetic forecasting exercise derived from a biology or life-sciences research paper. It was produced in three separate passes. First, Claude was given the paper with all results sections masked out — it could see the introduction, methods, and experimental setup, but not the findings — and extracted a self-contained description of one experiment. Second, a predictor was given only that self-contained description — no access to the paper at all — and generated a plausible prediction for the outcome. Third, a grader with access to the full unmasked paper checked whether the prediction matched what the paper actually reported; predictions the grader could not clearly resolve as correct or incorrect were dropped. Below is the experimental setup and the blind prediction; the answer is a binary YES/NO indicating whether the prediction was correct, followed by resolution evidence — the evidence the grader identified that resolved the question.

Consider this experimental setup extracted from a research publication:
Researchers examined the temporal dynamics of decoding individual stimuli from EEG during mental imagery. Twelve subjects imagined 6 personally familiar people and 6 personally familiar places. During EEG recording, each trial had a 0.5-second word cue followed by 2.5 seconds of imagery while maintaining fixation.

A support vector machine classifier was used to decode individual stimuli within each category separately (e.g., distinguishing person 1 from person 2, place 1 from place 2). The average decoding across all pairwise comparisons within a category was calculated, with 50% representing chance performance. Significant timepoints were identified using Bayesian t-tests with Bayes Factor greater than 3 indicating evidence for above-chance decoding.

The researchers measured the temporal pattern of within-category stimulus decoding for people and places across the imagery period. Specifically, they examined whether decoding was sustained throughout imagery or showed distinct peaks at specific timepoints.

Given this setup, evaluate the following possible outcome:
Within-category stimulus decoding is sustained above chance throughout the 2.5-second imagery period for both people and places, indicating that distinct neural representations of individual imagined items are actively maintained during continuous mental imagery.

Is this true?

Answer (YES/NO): NO